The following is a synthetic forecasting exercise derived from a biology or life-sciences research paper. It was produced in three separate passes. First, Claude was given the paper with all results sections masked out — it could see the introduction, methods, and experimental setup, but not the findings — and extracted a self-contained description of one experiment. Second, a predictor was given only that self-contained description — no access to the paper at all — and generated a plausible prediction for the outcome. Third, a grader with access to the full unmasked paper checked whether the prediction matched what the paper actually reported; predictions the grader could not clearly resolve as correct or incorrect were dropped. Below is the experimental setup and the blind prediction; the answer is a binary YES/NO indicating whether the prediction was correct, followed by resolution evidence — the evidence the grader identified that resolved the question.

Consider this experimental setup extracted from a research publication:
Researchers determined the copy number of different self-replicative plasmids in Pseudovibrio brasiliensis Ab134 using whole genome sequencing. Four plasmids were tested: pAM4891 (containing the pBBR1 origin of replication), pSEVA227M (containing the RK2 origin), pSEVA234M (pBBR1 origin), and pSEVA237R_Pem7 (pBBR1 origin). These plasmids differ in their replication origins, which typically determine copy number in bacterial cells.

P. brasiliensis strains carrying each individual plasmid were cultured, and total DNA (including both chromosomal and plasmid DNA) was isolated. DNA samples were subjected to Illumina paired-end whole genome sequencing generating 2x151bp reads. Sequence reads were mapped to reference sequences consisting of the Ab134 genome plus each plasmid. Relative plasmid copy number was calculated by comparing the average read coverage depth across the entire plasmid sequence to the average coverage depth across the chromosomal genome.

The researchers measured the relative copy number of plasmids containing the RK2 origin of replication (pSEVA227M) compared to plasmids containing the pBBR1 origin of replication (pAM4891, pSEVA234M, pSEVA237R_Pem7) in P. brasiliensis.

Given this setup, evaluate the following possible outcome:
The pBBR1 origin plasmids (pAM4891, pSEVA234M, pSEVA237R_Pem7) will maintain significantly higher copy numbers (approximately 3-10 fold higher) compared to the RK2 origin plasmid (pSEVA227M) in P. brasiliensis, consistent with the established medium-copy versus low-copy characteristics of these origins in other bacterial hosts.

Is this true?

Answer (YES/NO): NO